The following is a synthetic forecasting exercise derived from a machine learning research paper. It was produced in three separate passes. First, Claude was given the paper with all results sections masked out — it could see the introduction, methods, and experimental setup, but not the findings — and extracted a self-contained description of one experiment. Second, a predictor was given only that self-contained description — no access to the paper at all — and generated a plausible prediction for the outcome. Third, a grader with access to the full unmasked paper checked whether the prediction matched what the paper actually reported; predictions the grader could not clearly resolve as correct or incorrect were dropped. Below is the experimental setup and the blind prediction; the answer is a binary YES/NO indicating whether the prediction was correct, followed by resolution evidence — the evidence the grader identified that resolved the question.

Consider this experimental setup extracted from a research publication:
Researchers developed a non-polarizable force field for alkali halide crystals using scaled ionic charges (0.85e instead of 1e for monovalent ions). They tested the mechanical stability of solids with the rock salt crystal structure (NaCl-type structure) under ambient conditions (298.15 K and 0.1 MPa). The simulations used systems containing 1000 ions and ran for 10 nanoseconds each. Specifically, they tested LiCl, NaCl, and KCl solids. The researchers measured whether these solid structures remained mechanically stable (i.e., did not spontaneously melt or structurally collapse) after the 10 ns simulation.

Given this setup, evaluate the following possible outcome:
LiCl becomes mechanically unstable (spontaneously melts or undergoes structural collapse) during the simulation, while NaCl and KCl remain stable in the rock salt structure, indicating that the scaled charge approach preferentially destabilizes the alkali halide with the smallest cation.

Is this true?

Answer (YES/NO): NO